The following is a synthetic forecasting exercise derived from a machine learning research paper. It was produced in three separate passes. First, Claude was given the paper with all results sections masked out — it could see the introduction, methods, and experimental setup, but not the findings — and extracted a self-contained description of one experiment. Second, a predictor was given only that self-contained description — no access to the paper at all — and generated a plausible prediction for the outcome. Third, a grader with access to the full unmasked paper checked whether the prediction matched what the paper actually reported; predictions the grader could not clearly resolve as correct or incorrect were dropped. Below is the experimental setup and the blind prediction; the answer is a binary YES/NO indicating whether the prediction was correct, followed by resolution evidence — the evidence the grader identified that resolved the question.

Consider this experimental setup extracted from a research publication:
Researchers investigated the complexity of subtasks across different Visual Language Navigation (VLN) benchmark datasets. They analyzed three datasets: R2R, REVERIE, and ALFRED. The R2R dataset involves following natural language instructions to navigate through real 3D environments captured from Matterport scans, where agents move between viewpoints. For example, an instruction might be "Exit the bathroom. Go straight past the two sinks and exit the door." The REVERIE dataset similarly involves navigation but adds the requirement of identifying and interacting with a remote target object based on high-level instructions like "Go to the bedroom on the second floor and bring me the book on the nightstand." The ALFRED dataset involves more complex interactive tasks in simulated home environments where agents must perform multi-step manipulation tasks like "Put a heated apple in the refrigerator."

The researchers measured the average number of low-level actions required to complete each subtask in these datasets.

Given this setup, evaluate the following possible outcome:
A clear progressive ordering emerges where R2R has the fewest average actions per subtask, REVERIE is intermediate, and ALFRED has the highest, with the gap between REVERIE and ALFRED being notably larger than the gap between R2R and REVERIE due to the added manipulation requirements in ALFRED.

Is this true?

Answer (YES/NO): YES